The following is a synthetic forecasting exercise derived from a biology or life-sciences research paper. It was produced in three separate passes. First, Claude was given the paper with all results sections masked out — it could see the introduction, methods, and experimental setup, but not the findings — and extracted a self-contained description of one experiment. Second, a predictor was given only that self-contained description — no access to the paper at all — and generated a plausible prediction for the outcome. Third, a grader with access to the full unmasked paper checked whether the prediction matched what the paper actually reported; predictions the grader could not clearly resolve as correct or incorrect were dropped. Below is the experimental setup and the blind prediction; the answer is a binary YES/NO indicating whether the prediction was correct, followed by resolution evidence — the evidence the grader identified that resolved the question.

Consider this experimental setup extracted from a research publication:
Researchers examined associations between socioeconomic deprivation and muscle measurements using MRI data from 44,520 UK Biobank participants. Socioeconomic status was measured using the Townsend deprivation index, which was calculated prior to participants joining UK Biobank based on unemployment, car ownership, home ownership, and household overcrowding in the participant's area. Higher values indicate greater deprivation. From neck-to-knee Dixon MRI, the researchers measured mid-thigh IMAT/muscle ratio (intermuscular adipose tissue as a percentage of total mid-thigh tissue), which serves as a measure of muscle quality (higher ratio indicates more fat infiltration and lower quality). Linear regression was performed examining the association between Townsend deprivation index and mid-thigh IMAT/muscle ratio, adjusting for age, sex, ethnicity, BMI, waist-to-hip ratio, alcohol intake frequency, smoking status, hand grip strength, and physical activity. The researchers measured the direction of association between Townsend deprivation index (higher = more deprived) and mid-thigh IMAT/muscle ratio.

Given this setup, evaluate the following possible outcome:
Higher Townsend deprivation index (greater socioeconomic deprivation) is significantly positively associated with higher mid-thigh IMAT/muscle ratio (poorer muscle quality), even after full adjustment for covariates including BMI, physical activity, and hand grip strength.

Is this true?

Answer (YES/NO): YES